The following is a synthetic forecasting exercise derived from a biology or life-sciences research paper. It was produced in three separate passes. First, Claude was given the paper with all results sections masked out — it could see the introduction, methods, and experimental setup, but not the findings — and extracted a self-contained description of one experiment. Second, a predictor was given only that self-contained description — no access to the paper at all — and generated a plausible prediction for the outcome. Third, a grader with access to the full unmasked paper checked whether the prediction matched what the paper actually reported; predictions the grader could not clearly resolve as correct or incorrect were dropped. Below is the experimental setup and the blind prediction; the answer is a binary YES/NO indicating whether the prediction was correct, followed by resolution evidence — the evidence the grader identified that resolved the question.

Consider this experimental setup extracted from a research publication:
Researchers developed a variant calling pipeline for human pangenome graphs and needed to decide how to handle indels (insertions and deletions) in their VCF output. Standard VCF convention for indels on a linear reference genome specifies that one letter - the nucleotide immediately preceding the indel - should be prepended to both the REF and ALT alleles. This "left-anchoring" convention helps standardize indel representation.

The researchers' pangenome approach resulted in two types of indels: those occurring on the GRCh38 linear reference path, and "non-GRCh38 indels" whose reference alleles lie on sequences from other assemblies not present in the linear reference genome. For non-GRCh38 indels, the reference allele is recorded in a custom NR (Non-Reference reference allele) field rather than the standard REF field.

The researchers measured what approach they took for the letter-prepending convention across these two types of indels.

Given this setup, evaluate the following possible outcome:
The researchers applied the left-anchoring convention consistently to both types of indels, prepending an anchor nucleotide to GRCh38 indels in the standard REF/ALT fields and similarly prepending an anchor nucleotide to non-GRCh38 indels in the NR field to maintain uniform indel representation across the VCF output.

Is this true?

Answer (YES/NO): NO